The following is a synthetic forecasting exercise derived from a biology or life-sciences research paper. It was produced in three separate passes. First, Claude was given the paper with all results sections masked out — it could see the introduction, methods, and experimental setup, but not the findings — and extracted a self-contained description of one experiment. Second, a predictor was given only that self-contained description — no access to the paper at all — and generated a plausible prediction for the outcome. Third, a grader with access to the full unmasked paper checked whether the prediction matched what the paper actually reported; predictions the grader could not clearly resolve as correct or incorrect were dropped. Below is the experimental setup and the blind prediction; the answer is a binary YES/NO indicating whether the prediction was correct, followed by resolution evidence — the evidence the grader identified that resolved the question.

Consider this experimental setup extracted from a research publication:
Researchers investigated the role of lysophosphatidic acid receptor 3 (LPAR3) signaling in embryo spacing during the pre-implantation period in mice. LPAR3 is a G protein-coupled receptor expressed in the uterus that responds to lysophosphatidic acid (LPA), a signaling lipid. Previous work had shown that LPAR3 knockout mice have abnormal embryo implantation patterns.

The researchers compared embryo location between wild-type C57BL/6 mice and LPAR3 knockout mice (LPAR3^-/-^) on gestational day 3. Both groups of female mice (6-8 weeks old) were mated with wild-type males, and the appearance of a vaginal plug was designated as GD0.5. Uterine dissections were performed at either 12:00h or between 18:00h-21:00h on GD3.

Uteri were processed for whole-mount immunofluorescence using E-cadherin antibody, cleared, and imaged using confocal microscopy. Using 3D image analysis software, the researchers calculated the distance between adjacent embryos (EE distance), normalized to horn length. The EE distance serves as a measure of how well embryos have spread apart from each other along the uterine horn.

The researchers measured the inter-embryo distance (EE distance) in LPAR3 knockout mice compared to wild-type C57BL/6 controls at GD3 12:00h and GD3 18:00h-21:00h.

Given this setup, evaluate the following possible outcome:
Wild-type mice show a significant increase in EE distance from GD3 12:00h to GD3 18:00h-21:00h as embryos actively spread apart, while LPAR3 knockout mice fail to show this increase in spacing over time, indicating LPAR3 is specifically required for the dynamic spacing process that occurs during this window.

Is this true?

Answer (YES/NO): YES